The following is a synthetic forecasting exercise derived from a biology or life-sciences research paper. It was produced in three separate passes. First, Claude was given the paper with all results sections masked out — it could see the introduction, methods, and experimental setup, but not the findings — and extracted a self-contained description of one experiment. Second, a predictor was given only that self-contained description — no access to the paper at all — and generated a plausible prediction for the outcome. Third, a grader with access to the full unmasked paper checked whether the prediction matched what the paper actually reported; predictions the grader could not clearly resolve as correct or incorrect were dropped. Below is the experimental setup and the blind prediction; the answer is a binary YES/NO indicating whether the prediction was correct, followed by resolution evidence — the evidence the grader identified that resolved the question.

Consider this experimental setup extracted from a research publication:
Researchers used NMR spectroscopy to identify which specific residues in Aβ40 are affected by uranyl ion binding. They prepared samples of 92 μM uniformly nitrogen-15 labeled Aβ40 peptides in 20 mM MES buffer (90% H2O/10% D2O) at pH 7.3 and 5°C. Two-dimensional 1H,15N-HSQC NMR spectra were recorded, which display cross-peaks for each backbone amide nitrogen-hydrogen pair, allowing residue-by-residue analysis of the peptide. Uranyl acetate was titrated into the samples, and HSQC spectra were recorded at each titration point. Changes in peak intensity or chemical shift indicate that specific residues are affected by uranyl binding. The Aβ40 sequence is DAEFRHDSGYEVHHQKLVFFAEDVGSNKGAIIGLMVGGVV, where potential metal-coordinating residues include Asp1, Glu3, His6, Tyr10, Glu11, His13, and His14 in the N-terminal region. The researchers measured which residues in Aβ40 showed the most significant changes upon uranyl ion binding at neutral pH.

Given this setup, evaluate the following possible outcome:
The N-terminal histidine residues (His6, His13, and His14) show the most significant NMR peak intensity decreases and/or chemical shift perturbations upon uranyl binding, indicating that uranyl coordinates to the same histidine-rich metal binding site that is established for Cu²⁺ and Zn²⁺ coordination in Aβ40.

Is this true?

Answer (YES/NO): NO